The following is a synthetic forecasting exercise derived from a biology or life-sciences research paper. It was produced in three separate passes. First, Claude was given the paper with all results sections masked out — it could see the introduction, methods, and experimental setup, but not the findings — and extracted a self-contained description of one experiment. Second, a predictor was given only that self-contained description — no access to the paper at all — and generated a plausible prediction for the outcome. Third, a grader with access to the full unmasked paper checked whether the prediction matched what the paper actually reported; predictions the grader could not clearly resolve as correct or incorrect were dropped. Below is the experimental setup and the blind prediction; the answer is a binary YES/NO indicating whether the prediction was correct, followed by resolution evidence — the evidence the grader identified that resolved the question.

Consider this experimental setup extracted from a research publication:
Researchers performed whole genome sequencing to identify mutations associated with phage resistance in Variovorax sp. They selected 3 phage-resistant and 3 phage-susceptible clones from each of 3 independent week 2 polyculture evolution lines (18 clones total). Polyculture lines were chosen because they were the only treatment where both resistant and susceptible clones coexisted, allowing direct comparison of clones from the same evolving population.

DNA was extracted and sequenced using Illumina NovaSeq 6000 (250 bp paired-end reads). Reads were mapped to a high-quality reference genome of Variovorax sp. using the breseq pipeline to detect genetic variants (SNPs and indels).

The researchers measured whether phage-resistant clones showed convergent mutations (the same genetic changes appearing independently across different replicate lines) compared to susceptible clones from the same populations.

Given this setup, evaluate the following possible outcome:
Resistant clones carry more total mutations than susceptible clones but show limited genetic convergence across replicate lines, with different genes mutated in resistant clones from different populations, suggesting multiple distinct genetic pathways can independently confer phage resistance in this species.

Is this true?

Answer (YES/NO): NO